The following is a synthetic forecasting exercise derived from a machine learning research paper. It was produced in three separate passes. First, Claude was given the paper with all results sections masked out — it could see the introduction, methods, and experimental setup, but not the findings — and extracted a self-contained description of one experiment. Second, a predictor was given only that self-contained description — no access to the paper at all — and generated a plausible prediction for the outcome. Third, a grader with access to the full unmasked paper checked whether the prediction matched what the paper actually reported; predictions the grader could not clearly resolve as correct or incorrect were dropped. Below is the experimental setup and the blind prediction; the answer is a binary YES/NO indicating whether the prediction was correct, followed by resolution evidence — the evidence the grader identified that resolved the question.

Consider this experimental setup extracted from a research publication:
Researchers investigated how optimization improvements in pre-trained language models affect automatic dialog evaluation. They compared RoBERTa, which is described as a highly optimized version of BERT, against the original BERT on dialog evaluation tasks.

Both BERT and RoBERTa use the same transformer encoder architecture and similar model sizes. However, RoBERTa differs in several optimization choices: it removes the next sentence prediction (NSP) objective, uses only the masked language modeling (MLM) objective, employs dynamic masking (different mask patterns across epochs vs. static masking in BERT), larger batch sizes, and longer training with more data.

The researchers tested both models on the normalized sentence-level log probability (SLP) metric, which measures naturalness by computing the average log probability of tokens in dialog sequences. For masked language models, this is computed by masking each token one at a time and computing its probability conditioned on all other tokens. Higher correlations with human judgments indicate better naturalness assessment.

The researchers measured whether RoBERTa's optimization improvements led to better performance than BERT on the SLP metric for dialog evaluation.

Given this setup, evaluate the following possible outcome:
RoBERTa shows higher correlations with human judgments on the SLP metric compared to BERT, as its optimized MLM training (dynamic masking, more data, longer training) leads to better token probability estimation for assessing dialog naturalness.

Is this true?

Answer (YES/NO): YES